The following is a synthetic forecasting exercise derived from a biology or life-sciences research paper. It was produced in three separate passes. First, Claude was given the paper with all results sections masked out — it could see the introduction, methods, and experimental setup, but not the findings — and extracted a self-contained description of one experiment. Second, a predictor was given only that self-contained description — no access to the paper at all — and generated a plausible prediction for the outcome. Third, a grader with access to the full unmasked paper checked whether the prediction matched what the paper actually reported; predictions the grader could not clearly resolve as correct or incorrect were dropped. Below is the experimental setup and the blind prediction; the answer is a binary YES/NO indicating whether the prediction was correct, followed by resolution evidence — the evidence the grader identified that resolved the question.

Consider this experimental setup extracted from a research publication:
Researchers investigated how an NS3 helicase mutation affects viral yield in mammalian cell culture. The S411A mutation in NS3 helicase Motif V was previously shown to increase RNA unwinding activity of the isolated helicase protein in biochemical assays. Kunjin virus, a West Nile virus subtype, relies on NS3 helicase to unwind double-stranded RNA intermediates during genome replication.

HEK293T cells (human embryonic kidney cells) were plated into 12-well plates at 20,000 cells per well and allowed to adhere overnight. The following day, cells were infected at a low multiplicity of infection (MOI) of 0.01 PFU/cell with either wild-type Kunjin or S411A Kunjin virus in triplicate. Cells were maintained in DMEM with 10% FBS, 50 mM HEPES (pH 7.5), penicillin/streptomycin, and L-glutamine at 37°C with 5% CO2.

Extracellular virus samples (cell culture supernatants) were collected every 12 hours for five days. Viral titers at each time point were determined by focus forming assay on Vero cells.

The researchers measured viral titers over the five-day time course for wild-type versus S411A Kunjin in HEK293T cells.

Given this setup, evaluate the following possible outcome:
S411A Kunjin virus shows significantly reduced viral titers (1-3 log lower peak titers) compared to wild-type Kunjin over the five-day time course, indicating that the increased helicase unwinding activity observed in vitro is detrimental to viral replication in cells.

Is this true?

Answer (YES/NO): YES